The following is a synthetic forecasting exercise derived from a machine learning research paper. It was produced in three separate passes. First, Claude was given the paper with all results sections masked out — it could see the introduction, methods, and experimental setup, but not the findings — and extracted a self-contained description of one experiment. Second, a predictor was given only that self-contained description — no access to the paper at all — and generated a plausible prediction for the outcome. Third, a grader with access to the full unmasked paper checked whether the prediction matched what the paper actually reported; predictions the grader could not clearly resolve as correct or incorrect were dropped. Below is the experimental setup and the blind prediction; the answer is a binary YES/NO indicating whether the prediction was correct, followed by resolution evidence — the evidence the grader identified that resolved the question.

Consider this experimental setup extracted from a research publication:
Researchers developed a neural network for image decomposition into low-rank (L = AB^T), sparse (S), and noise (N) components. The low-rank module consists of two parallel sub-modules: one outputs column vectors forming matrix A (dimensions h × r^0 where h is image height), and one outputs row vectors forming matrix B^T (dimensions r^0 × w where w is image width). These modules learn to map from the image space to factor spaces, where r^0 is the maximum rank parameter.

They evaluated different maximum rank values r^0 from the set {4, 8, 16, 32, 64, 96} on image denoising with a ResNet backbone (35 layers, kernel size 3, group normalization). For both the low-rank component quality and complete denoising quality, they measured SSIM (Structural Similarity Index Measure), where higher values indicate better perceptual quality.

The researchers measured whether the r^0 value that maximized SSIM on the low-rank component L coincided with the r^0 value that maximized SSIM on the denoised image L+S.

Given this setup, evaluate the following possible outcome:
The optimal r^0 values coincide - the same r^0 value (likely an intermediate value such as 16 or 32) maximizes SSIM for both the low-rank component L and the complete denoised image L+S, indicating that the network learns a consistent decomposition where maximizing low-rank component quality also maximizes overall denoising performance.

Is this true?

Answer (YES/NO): NO